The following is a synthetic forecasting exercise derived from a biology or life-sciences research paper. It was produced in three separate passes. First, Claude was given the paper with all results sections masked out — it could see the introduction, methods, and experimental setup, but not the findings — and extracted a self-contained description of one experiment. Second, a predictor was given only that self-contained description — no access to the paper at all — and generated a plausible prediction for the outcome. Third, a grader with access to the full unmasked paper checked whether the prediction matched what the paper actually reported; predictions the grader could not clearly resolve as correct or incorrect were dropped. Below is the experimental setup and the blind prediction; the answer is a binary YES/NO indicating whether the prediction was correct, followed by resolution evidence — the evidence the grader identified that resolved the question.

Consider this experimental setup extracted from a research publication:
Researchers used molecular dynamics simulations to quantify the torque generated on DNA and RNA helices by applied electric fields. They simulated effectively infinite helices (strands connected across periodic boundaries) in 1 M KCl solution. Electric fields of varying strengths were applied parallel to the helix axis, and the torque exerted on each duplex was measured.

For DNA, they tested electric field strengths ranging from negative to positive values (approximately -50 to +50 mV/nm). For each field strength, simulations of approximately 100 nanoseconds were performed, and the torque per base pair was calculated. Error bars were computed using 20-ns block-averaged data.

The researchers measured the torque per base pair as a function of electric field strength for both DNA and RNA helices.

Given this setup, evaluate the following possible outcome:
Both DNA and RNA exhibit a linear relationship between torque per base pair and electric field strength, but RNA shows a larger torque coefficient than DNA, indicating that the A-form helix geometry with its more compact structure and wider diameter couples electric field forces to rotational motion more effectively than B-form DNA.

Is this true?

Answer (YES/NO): NO